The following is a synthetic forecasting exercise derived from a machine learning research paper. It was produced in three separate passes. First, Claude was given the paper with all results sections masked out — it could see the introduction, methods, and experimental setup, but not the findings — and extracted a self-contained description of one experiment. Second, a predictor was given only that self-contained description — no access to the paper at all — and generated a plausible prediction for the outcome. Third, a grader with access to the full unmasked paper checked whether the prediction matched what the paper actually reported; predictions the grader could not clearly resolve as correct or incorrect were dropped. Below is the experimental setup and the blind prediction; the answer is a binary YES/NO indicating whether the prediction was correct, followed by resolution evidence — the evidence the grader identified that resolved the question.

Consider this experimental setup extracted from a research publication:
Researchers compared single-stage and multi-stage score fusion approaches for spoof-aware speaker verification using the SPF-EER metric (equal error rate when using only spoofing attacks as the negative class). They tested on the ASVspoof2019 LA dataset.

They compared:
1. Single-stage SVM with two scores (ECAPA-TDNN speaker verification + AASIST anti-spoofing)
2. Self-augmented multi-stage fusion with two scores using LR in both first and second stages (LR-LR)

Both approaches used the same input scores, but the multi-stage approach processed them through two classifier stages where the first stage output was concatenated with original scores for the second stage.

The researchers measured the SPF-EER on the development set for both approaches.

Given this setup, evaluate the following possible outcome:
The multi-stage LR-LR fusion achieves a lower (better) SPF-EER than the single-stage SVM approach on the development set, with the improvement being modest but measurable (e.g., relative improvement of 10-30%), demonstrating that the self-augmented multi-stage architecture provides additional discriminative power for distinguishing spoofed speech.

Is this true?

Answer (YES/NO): NO